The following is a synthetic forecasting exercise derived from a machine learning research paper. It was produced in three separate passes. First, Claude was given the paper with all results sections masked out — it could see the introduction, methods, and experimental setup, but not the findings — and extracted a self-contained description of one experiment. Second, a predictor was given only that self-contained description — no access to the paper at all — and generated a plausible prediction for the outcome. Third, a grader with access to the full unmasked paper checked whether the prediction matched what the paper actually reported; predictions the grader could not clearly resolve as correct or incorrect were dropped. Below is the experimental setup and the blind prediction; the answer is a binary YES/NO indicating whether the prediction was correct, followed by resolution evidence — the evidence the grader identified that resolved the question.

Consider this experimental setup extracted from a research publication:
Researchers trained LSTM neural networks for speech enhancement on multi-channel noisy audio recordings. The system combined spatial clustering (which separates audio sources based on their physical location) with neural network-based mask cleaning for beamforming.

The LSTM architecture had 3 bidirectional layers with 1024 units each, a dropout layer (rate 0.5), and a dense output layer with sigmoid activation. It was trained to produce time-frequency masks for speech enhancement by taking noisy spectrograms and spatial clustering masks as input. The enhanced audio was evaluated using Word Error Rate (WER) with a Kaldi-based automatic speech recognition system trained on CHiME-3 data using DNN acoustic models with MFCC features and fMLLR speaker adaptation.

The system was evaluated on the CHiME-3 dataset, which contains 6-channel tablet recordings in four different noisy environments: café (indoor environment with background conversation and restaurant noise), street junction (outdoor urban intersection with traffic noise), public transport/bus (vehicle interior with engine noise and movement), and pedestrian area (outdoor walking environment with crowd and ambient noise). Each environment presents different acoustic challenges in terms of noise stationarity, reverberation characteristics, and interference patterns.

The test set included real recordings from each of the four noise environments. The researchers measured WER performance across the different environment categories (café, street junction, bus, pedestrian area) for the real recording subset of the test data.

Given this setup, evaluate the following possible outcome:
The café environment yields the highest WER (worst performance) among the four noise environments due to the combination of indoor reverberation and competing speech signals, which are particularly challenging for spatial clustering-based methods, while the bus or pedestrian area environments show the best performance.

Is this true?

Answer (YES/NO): NO